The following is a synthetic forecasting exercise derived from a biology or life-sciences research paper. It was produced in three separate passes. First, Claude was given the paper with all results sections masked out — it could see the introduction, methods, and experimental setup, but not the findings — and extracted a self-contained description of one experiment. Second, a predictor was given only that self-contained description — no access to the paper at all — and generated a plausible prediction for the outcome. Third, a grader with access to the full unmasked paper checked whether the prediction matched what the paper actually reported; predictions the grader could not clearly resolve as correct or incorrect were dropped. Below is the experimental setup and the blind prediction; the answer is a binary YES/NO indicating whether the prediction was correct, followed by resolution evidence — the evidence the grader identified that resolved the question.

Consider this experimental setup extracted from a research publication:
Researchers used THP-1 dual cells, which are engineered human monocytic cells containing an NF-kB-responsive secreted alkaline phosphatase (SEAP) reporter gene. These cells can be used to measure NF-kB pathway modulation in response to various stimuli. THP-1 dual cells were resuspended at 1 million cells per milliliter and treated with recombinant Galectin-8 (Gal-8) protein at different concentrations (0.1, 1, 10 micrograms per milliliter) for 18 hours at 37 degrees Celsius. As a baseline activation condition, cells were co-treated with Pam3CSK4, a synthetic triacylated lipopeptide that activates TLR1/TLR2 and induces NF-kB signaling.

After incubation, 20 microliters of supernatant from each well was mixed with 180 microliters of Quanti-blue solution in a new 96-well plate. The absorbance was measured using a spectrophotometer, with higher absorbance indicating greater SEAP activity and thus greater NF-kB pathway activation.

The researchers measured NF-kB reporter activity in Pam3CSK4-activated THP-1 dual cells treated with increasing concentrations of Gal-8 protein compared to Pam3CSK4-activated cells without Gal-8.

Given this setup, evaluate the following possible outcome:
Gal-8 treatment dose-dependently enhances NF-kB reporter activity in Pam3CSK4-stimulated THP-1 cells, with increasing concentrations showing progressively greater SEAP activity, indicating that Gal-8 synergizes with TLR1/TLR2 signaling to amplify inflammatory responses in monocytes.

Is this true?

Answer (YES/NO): NO